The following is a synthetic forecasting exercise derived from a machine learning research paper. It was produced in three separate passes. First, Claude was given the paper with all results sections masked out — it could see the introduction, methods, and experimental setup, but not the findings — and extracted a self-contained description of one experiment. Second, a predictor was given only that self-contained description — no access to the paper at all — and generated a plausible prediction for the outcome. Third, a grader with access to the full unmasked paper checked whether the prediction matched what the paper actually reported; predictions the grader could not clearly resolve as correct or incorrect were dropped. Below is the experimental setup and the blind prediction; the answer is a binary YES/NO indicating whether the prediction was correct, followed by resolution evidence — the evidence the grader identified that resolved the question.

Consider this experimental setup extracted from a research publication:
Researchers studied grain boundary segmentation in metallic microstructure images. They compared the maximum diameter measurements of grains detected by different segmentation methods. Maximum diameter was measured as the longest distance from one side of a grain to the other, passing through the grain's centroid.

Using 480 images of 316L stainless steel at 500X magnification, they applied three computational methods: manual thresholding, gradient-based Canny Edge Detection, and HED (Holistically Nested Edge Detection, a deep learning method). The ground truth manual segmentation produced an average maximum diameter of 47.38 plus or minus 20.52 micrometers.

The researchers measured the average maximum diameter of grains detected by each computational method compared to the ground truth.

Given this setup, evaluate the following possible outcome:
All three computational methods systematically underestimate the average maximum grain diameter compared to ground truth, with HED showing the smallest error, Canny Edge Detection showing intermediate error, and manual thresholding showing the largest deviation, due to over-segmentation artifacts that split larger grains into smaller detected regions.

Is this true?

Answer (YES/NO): NO